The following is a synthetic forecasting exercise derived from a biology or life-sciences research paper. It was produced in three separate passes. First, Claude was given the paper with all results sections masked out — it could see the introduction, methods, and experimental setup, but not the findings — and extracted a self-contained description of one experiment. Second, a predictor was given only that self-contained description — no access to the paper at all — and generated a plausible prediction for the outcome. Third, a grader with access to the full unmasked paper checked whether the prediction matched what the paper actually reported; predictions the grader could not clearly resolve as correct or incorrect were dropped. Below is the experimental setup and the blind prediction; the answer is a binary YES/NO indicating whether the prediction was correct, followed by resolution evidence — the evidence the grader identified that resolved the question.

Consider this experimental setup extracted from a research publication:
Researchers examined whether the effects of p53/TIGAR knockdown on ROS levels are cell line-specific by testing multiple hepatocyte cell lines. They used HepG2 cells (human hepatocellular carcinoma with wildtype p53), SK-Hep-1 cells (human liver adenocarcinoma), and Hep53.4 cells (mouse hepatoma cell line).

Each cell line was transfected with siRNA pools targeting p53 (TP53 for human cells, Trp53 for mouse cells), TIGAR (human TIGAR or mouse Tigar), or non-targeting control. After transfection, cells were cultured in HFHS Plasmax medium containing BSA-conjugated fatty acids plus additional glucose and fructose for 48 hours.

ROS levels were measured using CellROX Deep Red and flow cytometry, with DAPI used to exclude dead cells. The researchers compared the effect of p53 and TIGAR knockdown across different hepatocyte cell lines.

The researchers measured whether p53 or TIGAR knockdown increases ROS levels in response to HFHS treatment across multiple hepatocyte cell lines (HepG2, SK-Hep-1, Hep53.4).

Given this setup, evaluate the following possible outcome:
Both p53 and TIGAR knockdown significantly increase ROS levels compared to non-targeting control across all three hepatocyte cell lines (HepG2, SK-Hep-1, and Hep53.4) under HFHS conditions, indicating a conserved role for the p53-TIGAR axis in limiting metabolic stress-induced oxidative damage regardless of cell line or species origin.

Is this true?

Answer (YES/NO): NO